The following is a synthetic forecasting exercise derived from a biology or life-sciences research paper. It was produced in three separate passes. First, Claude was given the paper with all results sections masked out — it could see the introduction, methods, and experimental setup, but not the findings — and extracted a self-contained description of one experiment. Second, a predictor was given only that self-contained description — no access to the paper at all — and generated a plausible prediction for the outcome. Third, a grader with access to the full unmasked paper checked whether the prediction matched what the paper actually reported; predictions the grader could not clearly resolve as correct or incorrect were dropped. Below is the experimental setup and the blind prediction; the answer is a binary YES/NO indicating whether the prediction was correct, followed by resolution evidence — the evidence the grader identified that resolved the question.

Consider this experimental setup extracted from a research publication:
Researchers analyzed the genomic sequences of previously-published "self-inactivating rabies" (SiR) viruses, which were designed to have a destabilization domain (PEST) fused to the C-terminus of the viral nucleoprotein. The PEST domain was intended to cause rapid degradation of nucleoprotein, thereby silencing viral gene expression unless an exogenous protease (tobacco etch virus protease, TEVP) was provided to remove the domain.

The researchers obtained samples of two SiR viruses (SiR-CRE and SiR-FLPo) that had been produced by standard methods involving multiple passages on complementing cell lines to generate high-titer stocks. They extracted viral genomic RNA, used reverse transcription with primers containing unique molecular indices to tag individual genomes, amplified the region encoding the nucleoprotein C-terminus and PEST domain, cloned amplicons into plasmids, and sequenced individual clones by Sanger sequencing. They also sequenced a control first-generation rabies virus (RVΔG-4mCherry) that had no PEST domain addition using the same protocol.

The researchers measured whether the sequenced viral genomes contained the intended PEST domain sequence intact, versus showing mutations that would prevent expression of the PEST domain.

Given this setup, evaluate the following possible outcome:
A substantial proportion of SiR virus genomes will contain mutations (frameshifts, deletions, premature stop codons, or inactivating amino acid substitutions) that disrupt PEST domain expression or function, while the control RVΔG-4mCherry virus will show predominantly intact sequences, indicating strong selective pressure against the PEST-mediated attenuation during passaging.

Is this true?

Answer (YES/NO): YES